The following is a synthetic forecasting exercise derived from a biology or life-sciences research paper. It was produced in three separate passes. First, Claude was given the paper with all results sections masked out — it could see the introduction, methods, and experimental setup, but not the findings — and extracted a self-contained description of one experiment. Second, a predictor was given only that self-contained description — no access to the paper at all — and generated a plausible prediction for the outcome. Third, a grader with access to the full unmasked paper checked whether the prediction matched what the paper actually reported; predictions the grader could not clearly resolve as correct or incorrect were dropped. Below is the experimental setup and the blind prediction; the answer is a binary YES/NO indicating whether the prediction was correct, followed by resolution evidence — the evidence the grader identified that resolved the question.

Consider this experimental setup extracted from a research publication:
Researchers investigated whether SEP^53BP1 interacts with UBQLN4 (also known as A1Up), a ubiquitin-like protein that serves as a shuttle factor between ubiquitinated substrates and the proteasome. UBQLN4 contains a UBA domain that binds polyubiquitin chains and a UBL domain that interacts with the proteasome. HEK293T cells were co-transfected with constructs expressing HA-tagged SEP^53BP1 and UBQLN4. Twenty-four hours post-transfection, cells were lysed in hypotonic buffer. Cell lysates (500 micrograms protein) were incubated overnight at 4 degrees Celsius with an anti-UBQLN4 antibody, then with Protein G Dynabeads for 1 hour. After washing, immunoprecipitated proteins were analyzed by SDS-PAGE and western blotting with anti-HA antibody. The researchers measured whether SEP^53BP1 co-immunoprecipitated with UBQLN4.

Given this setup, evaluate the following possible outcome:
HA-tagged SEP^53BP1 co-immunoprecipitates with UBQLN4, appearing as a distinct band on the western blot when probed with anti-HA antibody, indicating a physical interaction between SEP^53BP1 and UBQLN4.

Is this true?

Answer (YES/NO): YES